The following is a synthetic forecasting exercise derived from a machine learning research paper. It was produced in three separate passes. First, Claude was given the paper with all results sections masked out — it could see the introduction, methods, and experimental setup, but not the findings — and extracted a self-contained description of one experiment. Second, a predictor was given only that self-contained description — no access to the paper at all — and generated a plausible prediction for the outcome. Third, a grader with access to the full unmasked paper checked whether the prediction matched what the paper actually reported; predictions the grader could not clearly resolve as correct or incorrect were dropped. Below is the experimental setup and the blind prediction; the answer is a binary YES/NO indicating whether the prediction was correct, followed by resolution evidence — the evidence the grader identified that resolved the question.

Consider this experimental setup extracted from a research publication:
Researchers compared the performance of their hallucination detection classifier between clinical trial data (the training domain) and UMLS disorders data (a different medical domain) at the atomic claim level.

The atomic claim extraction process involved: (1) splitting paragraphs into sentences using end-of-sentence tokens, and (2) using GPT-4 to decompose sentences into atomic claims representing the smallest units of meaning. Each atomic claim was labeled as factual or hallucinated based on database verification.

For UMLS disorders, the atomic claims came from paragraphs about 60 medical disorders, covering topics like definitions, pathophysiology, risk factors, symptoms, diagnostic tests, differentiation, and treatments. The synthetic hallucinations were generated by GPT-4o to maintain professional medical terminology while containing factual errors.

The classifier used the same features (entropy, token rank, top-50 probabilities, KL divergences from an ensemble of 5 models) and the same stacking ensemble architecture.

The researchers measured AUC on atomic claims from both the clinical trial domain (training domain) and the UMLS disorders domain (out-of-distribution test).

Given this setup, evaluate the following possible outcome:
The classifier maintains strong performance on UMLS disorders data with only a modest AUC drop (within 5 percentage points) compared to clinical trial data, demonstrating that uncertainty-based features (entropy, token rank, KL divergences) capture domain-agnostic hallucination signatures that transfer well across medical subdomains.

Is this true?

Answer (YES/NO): NO